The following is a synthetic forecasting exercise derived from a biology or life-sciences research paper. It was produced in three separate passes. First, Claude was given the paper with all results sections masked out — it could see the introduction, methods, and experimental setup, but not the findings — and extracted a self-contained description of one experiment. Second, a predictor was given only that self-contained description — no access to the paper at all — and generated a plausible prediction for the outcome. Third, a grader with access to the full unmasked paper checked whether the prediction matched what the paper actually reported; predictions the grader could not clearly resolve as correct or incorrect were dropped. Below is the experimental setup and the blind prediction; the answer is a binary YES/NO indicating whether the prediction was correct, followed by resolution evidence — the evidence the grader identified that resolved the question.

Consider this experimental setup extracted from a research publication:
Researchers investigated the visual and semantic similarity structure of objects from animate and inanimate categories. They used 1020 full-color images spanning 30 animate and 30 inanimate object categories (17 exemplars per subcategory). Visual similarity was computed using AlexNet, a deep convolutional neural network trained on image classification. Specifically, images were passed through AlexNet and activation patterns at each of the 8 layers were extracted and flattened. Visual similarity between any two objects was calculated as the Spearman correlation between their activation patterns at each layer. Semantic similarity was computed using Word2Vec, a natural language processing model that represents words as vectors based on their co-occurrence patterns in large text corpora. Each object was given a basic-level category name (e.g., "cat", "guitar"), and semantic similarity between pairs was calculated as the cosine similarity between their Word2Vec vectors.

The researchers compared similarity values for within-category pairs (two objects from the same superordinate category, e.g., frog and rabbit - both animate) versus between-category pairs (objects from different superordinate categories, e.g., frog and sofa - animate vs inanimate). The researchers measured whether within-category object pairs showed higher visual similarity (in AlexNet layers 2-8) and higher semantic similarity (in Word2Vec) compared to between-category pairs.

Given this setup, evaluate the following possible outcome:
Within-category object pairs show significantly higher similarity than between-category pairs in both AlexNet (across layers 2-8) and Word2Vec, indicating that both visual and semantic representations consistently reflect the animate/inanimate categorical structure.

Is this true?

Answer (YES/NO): YES